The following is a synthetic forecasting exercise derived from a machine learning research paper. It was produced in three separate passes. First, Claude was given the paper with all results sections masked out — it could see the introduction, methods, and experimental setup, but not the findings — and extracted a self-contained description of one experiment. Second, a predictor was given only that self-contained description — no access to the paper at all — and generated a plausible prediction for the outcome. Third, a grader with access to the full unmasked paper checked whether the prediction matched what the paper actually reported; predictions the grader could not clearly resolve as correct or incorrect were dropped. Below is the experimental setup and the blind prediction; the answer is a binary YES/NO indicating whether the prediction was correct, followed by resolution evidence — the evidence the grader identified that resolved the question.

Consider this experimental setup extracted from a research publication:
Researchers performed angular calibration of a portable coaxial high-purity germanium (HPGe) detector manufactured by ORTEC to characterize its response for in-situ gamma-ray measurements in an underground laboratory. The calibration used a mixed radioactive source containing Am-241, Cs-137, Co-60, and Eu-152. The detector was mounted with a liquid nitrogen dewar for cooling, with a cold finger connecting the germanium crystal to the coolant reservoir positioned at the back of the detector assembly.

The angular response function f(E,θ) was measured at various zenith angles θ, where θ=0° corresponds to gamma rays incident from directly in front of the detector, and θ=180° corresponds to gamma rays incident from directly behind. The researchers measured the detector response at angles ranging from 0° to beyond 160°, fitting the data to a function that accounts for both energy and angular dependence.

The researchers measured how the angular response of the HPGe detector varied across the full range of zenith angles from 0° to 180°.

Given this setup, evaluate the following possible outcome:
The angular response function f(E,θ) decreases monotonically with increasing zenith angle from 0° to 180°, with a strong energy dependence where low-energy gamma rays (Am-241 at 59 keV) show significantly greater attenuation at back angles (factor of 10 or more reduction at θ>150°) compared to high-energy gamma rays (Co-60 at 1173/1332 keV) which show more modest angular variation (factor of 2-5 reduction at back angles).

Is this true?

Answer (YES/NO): NO